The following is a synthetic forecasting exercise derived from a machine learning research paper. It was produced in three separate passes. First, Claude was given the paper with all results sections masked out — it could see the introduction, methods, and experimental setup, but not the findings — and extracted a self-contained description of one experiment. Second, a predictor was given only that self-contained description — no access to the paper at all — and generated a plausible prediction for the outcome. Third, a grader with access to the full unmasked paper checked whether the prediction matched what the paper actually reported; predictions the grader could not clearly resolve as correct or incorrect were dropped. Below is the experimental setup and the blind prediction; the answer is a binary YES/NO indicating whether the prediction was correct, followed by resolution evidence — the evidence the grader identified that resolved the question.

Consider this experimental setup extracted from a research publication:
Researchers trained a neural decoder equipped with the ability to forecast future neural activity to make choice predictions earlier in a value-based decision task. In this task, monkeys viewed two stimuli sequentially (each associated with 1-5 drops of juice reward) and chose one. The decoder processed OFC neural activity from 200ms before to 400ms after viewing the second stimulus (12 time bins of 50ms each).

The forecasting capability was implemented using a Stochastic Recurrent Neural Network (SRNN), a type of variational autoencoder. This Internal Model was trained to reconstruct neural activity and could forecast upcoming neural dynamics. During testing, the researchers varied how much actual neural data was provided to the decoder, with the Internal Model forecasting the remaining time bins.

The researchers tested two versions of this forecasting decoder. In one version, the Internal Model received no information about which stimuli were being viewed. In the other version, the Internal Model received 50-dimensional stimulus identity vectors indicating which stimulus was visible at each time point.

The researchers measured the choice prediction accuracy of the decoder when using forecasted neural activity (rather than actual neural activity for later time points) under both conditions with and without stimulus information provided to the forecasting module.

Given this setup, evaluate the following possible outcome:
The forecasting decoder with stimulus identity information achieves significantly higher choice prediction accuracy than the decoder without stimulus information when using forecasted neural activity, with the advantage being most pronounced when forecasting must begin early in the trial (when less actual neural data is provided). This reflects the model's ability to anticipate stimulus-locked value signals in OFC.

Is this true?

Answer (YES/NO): YES